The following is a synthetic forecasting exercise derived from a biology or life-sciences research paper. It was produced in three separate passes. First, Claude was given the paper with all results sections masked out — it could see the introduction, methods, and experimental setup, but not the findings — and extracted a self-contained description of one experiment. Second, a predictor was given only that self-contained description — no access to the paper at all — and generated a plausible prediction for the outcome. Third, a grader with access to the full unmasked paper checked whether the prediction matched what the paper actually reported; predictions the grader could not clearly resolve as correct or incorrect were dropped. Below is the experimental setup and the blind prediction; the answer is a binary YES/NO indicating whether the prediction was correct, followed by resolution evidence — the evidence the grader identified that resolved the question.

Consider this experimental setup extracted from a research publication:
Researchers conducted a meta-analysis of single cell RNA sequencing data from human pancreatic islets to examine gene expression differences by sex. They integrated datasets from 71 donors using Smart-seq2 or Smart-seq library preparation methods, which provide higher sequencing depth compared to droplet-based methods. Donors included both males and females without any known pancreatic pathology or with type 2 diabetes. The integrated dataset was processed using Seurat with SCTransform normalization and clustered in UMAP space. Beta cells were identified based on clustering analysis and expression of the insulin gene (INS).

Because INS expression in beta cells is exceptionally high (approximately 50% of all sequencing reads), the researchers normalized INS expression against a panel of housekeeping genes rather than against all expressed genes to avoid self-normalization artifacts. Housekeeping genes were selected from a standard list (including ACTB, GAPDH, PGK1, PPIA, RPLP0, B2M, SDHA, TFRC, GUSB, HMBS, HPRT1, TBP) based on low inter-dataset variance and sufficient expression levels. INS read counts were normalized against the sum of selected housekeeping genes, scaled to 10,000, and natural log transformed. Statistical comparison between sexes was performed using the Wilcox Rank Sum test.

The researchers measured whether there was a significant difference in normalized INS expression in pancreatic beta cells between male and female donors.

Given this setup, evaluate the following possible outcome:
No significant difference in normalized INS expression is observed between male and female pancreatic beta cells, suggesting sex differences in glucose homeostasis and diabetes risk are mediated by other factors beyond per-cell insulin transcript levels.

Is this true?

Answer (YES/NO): NO